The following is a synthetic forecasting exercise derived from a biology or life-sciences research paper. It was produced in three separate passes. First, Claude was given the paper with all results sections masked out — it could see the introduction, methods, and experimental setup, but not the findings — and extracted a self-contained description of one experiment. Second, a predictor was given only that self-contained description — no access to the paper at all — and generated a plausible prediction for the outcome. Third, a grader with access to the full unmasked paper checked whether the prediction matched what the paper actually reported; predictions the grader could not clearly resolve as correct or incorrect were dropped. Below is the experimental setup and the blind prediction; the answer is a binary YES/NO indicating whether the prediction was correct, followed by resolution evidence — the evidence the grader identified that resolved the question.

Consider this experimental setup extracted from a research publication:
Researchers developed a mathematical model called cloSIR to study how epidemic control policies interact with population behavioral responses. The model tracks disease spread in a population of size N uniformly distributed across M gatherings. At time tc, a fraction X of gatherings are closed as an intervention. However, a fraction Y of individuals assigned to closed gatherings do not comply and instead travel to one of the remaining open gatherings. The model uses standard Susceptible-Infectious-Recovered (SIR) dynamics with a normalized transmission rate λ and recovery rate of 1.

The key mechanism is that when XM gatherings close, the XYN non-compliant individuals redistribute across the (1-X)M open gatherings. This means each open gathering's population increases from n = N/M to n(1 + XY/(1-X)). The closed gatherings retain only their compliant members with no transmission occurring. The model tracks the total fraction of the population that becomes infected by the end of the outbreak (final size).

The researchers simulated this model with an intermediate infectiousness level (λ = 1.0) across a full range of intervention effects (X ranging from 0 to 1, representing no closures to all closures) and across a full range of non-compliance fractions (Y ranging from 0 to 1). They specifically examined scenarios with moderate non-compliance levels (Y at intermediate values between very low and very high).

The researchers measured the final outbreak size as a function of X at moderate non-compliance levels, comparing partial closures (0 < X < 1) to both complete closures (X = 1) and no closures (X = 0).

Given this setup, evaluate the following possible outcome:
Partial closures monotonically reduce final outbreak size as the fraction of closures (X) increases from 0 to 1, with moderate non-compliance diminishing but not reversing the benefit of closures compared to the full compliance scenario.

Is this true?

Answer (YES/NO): NO